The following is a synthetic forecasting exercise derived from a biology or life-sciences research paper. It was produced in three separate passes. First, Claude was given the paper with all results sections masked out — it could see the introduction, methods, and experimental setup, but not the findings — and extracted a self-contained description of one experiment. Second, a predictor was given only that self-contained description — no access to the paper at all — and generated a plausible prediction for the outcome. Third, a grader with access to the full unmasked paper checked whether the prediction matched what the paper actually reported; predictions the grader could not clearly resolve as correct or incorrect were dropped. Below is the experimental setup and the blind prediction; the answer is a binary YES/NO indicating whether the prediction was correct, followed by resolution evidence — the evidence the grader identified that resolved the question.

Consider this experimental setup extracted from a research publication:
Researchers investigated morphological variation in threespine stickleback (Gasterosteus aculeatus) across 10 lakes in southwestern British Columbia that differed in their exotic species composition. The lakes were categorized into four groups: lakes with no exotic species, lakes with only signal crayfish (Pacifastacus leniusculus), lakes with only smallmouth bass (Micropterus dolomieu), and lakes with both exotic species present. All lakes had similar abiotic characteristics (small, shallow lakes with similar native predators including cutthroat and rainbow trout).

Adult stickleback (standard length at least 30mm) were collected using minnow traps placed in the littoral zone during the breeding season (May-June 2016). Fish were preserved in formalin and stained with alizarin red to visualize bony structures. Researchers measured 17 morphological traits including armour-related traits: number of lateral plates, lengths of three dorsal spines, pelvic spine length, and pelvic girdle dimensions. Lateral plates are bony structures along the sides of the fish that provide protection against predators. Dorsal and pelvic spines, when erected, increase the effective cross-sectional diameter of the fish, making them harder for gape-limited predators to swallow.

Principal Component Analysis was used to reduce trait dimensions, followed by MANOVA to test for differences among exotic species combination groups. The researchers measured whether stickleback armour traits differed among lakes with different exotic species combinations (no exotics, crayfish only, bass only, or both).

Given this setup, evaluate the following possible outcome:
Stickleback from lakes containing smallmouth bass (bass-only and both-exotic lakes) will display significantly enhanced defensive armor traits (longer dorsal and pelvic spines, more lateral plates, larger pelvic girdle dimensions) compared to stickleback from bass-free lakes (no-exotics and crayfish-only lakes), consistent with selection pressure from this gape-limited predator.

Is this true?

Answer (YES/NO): NO